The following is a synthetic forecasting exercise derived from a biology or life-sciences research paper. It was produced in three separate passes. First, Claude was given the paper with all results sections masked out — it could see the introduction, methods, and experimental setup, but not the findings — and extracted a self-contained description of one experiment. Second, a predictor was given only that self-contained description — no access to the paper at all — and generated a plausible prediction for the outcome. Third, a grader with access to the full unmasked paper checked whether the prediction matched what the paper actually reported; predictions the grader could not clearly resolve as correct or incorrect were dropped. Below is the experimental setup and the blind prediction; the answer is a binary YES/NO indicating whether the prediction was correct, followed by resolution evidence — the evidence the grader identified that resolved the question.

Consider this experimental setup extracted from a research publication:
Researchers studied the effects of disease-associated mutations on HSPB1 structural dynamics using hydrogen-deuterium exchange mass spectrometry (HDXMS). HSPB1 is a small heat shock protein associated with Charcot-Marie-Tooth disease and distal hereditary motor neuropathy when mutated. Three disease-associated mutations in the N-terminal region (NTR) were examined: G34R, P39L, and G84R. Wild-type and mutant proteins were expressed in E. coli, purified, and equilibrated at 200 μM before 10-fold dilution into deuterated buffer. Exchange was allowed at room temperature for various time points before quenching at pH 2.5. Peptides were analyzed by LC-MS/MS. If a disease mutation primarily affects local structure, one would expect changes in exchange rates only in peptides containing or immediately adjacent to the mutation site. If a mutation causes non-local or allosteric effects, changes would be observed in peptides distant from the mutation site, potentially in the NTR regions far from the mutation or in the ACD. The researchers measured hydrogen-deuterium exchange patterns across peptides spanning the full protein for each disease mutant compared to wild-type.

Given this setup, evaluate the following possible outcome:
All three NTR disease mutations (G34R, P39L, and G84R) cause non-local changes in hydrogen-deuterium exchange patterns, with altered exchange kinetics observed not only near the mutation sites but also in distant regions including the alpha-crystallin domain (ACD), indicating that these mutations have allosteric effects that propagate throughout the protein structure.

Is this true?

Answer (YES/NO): NO